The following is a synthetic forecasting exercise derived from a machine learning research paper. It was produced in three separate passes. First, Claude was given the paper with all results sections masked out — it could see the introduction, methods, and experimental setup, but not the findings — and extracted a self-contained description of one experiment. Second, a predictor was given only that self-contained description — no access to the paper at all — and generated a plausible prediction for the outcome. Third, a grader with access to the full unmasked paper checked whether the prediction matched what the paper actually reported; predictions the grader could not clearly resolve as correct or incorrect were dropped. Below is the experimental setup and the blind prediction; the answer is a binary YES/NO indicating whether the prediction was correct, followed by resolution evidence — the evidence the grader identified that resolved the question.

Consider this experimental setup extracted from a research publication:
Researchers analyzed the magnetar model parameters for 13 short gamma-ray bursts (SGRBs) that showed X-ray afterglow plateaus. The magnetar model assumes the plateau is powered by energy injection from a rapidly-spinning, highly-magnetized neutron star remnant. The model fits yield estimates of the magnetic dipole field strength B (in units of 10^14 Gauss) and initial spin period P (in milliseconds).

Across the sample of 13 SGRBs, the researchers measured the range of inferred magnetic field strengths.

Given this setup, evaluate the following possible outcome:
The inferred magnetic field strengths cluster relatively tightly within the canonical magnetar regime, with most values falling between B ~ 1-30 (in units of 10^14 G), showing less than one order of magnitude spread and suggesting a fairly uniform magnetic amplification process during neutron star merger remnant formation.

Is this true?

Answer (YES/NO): NO